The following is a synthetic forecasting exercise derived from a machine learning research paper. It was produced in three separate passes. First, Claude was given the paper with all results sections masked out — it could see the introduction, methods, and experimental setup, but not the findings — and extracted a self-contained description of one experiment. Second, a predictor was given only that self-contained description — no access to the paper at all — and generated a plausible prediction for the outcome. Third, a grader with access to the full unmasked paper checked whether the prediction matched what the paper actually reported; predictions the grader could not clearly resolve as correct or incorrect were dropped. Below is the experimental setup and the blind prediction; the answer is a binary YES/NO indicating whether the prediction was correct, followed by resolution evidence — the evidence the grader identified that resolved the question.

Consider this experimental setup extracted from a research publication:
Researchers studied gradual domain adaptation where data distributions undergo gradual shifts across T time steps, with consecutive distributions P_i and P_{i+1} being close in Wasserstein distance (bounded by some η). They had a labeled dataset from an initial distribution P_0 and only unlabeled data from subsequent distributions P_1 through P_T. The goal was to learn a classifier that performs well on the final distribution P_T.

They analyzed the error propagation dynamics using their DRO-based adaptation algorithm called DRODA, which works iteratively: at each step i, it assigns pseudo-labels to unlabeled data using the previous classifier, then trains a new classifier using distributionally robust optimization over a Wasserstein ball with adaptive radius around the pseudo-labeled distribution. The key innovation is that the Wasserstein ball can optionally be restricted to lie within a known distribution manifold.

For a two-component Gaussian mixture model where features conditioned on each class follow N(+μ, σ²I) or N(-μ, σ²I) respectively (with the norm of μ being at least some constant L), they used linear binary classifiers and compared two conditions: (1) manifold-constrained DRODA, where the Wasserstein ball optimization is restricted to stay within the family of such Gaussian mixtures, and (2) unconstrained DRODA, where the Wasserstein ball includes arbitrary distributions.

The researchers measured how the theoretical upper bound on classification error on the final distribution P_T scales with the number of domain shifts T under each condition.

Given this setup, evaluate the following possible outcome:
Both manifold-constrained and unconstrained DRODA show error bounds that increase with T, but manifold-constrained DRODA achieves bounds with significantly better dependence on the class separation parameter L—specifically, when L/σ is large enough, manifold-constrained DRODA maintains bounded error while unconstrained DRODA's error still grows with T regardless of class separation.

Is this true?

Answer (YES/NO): NO